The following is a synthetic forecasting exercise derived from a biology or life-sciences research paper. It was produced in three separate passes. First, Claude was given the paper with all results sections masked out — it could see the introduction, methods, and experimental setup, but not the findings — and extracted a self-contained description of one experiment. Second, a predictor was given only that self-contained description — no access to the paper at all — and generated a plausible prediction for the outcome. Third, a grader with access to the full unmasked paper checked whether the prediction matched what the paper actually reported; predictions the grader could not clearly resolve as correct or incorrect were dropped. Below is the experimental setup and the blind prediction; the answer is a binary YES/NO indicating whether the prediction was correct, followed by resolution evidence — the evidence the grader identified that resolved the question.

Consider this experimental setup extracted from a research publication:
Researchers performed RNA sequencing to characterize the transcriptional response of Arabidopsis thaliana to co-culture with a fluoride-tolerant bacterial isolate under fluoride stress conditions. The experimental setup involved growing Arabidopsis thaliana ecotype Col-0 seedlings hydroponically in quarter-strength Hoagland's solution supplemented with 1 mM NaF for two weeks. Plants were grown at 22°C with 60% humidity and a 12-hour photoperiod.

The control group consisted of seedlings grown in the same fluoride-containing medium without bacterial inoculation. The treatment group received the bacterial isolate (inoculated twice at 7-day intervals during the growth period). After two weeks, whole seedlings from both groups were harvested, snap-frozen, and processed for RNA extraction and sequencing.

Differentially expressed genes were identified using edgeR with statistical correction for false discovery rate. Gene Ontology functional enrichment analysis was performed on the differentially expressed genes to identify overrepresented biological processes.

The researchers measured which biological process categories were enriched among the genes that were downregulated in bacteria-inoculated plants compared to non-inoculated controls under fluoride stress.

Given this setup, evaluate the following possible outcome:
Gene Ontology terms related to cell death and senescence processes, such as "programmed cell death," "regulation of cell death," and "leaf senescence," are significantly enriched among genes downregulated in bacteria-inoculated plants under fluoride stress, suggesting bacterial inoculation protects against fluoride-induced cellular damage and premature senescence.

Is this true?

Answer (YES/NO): NO